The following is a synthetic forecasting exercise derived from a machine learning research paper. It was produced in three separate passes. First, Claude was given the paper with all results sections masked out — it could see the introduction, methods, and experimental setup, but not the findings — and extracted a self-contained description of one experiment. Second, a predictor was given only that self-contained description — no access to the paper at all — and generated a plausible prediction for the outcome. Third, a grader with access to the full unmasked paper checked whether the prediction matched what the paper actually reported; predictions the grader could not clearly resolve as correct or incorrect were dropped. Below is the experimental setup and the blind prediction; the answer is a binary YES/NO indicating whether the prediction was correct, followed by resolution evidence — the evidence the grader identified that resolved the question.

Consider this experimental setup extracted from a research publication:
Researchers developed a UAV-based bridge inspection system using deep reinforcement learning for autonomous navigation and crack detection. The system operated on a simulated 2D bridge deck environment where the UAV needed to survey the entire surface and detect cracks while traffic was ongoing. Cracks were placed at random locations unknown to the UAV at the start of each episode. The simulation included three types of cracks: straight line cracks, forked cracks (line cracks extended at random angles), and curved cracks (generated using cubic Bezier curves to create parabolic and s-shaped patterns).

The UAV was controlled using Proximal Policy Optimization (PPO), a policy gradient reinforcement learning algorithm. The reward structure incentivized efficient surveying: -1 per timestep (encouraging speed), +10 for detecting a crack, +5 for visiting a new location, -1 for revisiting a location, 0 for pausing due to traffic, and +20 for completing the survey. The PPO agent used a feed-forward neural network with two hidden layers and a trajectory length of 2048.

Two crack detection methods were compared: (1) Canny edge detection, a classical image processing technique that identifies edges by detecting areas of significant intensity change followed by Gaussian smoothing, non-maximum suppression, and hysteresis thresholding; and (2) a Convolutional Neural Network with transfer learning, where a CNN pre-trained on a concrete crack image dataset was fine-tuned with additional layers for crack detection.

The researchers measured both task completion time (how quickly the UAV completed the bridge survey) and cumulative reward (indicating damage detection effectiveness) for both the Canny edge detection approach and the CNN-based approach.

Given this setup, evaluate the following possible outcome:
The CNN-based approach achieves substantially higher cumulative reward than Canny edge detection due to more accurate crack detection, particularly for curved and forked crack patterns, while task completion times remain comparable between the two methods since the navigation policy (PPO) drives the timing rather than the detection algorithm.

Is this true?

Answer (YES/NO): NO